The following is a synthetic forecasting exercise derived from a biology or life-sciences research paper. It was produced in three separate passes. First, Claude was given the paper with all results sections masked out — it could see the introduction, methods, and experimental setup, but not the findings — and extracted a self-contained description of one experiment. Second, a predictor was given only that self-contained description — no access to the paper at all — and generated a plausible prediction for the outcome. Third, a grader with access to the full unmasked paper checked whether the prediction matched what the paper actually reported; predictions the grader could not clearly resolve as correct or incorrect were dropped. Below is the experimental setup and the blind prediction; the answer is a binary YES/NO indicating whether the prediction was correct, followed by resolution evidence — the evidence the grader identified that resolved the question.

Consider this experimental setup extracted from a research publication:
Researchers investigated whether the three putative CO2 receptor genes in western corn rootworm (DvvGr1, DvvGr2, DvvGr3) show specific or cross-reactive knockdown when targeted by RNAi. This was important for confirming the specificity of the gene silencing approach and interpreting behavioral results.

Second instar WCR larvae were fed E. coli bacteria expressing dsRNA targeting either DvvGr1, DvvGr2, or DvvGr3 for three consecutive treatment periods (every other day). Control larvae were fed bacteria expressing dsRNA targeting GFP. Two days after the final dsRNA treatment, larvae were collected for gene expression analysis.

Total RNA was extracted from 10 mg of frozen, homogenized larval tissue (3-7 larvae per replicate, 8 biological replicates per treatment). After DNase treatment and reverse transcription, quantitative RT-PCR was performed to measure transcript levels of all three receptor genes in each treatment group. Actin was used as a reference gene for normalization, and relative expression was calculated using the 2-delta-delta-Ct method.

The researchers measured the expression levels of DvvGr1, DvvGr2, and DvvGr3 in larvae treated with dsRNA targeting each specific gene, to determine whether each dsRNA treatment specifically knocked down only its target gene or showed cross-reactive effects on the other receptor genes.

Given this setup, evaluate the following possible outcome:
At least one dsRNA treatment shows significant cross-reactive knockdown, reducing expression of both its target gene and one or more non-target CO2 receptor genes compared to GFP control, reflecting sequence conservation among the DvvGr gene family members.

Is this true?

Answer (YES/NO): NO